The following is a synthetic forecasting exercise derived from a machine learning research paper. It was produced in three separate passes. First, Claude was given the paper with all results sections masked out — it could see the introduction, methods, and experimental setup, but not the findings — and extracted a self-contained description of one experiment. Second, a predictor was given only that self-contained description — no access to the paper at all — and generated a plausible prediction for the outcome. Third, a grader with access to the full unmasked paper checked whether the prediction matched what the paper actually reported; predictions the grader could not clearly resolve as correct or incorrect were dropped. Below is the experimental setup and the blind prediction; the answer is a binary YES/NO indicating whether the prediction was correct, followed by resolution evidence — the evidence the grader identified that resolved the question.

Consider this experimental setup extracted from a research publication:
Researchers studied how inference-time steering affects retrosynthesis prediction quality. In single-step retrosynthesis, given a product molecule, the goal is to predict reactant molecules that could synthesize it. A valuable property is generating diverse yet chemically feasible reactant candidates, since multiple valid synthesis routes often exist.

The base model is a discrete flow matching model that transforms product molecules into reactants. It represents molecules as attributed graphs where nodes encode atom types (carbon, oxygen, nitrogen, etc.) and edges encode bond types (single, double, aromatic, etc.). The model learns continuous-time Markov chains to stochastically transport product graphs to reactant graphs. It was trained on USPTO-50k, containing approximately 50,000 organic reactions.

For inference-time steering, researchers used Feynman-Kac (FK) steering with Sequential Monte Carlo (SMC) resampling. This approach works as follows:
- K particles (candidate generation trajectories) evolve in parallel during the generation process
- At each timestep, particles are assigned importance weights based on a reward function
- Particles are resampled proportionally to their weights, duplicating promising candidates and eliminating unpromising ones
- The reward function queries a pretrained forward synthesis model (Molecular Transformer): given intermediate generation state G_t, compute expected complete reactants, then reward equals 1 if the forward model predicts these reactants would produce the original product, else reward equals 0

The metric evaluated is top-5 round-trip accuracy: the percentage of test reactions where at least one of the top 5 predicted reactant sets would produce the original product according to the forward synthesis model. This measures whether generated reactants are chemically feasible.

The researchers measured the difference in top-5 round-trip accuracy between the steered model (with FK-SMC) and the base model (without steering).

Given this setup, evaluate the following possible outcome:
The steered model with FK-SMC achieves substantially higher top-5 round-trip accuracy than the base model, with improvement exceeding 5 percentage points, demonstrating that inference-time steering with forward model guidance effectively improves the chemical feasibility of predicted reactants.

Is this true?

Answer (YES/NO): YES